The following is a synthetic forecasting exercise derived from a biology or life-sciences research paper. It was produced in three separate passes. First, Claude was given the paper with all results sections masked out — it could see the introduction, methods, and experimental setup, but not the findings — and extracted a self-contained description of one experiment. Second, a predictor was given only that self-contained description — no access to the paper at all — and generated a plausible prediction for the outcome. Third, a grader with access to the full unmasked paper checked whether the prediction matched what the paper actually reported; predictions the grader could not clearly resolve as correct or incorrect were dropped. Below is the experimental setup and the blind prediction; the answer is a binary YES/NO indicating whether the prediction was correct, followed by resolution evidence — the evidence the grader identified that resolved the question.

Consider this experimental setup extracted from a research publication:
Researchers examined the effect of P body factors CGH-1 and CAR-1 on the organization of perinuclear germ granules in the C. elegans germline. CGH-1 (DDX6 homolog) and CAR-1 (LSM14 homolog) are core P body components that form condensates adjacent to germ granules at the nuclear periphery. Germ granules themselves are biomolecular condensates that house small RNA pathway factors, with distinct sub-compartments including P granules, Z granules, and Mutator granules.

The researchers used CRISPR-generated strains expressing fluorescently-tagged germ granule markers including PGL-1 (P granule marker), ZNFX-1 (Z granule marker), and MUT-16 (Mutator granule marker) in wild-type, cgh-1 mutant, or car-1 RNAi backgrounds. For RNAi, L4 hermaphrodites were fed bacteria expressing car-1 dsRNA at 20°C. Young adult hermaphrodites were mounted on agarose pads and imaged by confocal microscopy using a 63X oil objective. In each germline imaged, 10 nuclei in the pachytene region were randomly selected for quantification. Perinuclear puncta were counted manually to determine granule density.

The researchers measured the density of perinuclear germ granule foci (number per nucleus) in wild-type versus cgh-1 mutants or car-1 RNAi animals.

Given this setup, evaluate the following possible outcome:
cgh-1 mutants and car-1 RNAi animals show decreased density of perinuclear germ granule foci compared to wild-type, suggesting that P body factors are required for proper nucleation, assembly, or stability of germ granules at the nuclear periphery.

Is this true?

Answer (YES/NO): NO